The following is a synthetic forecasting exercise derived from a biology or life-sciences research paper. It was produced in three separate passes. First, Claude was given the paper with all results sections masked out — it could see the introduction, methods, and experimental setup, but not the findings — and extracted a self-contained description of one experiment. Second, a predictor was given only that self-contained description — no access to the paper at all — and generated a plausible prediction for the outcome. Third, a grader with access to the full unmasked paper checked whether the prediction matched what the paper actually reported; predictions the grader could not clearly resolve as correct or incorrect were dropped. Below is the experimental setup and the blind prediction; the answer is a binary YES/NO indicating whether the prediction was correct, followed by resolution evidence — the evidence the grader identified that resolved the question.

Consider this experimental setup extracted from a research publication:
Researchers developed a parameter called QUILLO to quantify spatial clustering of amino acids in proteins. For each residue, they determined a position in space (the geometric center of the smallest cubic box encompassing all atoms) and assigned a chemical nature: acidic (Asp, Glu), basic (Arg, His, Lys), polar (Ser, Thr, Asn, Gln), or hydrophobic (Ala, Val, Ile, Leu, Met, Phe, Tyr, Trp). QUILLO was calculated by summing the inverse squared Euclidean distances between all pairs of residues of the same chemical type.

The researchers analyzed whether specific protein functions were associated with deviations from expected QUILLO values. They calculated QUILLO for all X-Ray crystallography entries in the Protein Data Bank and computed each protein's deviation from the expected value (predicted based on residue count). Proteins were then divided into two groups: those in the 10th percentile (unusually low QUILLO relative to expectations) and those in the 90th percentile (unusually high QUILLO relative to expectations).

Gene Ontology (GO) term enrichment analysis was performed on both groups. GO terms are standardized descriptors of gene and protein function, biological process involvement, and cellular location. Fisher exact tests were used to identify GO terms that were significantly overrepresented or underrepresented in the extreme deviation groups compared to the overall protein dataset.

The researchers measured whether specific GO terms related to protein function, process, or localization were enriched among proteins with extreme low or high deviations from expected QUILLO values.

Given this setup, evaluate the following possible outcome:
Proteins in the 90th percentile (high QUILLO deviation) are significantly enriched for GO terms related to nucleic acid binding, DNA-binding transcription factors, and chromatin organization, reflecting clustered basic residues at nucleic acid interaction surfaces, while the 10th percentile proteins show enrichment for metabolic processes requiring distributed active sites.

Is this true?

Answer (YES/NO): NO